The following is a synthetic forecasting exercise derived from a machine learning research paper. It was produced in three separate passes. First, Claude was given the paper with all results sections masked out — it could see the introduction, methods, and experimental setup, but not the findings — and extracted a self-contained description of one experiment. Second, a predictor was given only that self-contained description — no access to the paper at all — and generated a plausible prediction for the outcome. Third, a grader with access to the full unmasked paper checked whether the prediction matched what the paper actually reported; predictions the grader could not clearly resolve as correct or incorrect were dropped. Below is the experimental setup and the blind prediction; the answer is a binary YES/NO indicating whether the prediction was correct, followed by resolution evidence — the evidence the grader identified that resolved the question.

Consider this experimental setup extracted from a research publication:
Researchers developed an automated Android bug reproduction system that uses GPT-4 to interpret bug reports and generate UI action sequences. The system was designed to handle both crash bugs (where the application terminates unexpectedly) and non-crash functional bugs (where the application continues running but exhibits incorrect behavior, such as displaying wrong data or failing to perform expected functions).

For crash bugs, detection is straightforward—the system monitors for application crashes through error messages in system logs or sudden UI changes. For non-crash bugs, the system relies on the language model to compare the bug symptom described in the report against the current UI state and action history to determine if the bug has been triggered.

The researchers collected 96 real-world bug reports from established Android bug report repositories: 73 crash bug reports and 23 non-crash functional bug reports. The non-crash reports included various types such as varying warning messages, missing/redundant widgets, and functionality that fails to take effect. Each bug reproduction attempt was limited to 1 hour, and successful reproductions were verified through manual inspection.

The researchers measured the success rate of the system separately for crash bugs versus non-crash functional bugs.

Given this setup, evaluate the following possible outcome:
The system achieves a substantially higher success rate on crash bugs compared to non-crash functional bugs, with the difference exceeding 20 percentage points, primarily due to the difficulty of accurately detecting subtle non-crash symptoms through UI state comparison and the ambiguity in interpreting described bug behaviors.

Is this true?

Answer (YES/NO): NO